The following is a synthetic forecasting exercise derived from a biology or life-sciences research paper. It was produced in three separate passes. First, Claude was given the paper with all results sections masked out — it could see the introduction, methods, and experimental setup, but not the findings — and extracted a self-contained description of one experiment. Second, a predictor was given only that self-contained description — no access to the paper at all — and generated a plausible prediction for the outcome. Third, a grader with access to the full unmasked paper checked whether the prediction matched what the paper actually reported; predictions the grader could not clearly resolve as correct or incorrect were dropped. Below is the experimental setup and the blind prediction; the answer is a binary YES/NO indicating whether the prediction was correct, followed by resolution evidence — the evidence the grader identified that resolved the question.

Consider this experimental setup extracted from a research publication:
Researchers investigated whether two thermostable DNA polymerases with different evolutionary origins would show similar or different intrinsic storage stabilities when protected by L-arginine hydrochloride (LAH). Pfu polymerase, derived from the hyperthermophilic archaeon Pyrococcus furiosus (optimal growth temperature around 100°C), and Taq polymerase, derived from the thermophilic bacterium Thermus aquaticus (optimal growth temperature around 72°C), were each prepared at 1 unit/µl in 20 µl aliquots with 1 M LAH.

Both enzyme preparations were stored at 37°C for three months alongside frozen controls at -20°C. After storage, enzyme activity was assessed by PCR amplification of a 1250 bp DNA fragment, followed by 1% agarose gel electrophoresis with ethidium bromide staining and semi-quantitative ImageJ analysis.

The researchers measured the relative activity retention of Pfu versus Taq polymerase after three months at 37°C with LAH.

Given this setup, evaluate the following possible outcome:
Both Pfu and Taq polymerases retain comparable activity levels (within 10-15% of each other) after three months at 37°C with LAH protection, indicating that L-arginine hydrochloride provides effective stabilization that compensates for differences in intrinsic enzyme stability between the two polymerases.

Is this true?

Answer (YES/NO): NO